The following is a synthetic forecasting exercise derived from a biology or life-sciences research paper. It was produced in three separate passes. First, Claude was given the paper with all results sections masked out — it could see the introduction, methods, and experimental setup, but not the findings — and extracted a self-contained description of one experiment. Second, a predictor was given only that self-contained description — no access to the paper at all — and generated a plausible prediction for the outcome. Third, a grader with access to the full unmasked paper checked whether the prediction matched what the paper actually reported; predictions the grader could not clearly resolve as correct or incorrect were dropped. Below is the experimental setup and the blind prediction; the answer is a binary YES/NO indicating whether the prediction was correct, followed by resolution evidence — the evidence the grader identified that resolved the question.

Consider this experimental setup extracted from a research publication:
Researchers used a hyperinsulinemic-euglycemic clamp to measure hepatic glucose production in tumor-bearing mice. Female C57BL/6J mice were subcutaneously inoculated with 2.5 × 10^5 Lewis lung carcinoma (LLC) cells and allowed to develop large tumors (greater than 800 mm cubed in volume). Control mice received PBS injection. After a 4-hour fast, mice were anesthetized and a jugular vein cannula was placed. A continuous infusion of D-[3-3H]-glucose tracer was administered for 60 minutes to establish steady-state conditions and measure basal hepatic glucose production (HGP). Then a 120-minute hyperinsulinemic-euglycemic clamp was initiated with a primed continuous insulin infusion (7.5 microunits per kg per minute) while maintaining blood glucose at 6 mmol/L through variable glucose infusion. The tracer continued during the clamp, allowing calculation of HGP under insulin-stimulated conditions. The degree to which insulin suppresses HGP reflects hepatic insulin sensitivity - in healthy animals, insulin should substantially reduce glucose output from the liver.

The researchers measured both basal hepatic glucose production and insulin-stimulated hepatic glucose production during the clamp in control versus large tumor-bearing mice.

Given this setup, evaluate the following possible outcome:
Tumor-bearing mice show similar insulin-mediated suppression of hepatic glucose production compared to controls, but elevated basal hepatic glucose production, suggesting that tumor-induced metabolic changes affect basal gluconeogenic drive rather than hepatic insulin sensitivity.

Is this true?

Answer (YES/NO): YES